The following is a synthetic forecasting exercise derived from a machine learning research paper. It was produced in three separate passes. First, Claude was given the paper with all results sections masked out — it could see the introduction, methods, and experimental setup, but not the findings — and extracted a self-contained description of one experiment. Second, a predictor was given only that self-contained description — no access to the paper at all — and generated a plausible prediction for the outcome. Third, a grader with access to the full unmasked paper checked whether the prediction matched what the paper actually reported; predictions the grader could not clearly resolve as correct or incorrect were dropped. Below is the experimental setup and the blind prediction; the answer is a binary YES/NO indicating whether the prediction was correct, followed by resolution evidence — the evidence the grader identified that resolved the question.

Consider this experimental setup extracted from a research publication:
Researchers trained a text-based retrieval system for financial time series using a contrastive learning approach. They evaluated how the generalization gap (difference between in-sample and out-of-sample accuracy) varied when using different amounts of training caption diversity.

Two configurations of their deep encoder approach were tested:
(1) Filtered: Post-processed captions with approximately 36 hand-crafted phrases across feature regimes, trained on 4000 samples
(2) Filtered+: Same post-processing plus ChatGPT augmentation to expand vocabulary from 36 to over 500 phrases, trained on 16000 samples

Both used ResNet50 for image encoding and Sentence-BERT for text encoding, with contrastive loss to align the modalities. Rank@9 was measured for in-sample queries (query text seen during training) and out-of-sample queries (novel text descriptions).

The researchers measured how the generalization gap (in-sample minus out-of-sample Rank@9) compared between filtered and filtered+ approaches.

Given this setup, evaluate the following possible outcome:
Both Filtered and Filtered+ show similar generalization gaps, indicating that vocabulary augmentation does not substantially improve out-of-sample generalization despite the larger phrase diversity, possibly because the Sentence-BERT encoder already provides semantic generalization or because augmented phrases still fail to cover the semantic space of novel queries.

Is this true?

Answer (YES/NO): NO